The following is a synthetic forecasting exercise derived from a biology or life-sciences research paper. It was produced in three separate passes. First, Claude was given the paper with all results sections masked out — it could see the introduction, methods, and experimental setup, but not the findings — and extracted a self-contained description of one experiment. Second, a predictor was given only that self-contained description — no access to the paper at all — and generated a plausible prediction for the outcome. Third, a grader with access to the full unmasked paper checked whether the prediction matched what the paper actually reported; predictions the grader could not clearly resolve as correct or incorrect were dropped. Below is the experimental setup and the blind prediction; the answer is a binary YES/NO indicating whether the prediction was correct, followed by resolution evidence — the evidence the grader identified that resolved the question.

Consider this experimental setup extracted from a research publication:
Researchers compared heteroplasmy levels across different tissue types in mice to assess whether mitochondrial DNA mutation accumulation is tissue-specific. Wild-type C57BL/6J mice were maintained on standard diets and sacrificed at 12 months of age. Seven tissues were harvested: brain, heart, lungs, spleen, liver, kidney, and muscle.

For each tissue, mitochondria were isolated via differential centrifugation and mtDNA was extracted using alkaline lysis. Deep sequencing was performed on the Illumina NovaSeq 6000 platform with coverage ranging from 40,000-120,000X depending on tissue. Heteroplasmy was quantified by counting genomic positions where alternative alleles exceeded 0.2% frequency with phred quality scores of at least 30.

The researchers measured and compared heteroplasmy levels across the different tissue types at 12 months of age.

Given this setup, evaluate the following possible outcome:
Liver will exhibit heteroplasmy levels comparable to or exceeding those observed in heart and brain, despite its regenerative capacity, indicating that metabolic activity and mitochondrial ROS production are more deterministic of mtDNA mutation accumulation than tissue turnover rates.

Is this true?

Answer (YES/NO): NO